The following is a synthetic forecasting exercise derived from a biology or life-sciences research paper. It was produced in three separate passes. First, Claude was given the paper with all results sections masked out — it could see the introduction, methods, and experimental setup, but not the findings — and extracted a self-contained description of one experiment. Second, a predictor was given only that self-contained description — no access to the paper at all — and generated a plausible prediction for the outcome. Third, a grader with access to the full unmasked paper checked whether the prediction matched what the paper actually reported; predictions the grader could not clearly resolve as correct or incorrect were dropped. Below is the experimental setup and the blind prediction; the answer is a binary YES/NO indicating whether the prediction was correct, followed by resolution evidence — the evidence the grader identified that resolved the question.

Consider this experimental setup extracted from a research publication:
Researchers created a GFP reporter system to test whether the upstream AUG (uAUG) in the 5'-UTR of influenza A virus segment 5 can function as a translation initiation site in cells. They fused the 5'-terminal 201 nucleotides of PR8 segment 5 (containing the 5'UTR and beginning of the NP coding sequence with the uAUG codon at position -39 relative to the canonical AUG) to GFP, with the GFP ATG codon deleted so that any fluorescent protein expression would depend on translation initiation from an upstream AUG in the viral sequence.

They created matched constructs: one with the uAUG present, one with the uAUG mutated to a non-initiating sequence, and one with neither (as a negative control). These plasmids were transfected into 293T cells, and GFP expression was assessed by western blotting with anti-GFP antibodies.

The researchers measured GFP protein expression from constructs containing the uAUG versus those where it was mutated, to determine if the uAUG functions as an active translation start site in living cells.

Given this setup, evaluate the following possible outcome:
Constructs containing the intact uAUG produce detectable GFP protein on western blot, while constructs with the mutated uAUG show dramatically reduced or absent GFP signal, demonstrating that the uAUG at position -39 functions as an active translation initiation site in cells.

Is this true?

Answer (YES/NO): NO